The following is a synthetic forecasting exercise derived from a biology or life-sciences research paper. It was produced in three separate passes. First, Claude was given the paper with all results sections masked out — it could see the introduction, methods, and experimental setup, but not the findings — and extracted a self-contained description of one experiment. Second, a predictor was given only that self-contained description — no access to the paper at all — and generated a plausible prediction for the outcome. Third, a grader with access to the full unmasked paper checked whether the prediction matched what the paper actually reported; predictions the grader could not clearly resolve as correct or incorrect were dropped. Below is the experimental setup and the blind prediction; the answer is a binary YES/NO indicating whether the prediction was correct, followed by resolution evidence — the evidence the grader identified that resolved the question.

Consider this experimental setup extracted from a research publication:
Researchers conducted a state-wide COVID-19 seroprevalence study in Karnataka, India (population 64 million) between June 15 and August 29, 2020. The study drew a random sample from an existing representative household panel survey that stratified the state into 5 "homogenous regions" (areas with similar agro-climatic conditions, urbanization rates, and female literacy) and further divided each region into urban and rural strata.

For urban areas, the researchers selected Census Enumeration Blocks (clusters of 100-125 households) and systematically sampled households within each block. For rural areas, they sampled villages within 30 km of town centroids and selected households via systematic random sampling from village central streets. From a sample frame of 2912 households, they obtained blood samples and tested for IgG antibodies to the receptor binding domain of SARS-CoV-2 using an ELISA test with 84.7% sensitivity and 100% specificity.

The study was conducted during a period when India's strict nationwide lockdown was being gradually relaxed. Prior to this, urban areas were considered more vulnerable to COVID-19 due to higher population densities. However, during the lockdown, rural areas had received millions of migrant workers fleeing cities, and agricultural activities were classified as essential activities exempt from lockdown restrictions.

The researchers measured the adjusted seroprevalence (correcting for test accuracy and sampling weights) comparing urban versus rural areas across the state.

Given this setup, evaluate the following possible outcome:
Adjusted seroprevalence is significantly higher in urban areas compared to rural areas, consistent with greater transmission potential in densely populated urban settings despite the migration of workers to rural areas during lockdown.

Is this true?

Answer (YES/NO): YES